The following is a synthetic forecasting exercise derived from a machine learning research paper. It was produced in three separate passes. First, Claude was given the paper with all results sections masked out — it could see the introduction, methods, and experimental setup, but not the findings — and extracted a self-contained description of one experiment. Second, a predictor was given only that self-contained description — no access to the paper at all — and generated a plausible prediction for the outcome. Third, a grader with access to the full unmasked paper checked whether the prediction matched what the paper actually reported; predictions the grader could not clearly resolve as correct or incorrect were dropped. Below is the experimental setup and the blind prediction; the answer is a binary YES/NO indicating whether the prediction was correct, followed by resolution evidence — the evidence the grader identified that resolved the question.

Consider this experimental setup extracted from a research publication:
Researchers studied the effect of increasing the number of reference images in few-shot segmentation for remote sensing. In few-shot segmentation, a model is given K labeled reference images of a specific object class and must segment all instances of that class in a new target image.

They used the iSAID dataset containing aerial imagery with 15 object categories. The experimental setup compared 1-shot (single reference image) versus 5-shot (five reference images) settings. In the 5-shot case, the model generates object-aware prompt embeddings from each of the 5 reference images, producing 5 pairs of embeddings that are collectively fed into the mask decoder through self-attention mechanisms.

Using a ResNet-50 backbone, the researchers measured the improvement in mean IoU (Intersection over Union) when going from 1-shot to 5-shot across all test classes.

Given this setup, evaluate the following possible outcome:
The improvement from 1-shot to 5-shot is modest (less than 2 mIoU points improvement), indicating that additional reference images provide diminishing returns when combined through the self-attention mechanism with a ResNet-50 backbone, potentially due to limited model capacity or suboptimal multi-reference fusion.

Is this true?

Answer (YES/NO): NO